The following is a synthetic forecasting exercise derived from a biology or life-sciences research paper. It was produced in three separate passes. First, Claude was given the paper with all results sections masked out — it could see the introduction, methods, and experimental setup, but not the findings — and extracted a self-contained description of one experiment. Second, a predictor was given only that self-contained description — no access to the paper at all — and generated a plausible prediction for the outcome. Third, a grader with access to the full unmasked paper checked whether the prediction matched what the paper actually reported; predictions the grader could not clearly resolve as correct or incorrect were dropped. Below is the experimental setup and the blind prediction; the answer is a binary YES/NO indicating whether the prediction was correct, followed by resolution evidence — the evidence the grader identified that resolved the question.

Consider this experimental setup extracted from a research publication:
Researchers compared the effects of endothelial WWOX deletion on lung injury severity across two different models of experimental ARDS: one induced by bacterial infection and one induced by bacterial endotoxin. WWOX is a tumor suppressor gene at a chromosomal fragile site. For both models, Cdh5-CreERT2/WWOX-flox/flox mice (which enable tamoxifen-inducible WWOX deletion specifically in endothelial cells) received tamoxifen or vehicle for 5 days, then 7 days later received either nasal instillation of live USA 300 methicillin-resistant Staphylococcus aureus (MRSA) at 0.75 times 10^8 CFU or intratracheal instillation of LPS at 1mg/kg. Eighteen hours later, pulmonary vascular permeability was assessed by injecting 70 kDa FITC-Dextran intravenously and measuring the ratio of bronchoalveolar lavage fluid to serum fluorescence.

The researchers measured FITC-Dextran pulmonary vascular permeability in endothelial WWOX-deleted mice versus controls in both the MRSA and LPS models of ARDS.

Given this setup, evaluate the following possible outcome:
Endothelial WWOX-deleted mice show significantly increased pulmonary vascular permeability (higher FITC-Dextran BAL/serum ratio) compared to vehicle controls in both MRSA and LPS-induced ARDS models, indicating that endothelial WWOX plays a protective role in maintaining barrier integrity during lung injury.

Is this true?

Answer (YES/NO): NO